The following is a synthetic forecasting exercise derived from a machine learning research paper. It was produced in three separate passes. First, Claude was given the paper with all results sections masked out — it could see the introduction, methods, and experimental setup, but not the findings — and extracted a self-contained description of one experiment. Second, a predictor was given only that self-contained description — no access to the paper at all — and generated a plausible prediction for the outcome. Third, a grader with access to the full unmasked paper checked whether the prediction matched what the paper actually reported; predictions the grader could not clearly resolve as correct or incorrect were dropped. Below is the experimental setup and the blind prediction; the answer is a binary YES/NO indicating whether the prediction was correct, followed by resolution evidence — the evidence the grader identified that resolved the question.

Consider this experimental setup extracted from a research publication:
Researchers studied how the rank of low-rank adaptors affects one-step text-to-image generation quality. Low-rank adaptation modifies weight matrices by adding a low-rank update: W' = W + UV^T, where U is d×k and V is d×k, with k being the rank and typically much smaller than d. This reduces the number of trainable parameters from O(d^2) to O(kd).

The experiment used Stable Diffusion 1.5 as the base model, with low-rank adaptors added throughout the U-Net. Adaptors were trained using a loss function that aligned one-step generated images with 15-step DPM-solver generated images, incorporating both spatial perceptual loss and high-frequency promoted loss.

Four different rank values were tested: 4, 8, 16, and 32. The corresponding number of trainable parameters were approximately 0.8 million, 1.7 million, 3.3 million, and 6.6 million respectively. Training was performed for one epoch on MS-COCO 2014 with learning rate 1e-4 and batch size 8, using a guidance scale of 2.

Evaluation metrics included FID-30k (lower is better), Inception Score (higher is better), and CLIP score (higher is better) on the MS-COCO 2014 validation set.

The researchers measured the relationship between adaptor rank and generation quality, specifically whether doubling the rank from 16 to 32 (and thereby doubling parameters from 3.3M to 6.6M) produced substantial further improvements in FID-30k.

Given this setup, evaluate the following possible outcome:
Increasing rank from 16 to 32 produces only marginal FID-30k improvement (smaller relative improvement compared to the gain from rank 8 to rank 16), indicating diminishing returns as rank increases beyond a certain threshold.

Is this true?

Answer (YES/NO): YES